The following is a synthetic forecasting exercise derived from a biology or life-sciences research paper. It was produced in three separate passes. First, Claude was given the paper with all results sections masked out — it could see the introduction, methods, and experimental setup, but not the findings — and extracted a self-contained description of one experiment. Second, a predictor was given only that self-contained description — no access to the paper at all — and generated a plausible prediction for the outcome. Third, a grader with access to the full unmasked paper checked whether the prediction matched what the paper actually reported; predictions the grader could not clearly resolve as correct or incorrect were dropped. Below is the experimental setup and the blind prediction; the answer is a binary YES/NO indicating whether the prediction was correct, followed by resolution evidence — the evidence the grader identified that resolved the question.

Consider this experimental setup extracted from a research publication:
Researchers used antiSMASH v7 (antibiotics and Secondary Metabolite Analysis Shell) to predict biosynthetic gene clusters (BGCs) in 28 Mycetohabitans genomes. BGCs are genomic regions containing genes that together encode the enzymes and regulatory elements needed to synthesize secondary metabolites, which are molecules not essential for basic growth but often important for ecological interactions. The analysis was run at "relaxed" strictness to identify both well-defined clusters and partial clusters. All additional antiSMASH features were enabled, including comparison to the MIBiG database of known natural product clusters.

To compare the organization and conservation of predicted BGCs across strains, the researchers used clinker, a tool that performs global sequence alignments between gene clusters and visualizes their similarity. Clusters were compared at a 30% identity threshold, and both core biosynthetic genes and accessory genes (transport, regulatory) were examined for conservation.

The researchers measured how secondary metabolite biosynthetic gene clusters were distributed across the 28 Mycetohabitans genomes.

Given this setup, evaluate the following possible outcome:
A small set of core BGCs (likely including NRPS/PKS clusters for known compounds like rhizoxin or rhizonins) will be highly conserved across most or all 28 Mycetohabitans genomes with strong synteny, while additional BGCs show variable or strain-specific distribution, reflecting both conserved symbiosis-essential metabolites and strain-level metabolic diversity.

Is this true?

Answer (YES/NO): YES